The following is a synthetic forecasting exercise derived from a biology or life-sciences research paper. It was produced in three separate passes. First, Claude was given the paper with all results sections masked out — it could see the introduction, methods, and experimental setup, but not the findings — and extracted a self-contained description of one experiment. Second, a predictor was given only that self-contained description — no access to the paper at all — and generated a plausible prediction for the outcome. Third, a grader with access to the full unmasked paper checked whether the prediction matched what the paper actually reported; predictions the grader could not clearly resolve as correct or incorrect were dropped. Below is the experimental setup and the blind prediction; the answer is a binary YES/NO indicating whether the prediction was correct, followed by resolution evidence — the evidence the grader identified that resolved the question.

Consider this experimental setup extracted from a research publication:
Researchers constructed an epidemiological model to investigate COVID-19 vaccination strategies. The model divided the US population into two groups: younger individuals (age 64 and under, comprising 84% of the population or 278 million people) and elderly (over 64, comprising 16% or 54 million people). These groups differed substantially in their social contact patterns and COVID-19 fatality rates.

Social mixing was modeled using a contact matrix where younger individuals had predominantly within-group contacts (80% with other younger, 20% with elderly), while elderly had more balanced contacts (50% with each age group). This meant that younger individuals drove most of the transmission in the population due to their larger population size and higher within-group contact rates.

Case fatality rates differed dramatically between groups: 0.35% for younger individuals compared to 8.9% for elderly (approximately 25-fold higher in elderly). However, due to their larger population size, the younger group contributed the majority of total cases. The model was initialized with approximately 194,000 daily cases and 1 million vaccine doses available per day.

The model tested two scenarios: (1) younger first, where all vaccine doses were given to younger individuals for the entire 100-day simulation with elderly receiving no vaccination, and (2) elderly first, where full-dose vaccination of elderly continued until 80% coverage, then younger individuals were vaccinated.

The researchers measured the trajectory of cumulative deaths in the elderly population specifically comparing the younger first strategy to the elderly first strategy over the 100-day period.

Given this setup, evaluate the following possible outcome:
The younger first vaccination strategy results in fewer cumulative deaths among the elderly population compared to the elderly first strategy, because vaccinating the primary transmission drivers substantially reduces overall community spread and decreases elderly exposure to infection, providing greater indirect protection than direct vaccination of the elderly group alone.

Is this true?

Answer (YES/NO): NO